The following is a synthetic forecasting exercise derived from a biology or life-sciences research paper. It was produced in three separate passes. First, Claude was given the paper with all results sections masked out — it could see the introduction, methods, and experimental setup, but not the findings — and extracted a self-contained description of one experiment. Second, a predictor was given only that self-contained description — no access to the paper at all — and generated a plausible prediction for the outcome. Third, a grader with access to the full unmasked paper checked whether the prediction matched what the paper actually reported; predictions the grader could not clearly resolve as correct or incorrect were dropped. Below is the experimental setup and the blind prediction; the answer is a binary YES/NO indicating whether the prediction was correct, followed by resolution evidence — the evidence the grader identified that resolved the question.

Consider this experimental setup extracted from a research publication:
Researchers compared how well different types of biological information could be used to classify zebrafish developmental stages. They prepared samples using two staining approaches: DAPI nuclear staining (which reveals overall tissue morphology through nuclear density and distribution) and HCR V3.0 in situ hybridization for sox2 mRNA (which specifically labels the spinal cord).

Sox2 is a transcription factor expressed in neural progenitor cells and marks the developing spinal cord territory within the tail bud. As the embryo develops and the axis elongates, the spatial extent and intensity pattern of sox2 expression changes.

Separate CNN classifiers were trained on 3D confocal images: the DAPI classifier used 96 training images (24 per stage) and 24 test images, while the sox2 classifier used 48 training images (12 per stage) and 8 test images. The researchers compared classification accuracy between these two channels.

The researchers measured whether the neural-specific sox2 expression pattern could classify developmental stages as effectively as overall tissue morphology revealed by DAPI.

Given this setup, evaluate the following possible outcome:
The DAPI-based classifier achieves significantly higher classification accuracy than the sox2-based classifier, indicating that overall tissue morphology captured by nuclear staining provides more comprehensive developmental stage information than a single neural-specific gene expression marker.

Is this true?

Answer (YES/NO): NO